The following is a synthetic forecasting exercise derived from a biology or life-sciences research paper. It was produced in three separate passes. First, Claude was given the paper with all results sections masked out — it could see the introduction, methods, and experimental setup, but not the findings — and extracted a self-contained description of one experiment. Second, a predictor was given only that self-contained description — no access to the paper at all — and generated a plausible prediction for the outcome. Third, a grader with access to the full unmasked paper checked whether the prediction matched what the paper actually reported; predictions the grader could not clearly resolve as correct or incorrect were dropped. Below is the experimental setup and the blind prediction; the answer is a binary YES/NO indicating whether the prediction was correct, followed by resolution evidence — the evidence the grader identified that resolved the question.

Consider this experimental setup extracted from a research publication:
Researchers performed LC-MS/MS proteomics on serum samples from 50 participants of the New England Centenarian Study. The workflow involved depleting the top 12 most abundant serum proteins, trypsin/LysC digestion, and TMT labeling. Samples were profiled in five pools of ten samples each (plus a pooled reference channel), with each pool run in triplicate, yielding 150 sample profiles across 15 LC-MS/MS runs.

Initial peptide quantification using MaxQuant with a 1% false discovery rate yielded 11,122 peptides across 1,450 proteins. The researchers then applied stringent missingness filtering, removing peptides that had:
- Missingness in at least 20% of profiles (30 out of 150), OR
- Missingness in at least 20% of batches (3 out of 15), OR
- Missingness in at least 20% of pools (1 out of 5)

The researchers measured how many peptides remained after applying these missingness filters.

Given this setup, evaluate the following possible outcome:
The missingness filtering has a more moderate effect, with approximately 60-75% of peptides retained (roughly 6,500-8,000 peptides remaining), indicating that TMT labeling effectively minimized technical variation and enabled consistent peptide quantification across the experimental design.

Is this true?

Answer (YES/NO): NO